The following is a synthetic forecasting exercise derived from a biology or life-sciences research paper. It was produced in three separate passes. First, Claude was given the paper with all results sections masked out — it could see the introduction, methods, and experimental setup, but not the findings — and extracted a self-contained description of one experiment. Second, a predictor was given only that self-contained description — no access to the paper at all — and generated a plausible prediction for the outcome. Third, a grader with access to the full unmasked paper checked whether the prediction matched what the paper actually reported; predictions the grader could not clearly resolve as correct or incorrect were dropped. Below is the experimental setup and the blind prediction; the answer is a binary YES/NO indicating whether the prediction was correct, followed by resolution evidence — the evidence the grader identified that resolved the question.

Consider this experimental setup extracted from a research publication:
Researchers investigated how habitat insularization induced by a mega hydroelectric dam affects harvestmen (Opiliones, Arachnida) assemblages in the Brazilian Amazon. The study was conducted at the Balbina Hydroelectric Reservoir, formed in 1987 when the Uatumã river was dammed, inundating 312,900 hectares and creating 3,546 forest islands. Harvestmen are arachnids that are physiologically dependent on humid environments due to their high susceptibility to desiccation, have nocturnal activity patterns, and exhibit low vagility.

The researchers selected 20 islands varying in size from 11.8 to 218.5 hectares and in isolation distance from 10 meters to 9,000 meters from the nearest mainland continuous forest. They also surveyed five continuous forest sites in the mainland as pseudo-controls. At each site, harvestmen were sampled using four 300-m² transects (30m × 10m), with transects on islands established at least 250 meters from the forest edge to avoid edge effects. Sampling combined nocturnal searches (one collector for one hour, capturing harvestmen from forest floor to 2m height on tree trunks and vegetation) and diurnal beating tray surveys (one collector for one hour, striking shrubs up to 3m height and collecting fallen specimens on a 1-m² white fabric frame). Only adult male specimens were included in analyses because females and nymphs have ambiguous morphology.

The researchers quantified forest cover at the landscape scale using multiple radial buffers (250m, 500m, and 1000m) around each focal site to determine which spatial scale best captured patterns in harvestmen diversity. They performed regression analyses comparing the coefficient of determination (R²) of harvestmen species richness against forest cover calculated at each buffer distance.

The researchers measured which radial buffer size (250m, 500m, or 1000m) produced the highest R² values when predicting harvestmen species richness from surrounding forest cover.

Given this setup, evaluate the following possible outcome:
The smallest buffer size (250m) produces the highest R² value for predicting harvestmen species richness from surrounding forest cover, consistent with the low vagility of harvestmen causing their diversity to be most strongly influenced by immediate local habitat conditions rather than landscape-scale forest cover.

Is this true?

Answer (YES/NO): NO